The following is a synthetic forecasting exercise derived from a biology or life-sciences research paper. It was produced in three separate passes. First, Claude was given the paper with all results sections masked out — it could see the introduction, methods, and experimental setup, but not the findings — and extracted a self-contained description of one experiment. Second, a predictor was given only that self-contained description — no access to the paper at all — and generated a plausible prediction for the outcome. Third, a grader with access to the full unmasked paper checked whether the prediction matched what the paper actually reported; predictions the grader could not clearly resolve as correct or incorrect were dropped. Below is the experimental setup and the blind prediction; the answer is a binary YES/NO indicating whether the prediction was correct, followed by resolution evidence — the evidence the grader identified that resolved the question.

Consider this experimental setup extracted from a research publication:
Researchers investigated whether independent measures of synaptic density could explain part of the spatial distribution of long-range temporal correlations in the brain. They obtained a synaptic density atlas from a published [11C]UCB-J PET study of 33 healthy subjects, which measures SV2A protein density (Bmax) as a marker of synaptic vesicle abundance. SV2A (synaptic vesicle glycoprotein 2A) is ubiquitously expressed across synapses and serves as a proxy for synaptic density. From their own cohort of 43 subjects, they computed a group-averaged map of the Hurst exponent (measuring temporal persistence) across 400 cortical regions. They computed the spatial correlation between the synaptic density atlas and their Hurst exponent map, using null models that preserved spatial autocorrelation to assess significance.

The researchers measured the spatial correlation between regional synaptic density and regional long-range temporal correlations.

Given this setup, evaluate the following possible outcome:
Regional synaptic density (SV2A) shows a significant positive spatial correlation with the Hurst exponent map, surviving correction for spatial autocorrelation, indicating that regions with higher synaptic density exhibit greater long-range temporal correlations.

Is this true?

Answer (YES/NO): NO